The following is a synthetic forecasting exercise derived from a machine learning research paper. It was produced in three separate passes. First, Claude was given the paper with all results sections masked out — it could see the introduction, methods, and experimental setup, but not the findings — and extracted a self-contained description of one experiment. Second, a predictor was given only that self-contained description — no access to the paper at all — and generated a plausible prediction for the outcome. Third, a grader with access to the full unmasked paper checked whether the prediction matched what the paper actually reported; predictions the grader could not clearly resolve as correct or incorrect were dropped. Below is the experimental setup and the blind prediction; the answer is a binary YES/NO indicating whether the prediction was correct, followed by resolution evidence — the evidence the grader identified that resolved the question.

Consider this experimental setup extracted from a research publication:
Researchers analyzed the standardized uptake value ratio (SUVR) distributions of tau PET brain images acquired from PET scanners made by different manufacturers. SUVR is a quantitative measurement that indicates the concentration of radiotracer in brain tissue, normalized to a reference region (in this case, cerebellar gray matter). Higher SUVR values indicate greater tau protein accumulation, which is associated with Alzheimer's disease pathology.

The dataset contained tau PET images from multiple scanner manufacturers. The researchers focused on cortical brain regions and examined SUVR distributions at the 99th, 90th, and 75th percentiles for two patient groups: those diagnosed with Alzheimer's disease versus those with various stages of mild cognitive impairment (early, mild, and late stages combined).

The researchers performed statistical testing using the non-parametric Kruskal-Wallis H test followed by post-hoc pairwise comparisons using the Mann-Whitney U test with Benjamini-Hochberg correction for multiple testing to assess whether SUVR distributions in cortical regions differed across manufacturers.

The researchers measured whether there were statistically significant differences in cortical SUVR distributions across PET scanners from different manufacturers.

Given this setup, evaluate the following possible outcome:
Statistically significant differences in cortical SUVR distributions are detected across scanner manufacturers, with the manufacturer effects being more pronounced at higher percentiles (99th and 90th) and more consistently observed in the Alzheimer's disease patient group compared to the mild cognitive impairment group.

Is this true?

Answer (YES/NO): NO